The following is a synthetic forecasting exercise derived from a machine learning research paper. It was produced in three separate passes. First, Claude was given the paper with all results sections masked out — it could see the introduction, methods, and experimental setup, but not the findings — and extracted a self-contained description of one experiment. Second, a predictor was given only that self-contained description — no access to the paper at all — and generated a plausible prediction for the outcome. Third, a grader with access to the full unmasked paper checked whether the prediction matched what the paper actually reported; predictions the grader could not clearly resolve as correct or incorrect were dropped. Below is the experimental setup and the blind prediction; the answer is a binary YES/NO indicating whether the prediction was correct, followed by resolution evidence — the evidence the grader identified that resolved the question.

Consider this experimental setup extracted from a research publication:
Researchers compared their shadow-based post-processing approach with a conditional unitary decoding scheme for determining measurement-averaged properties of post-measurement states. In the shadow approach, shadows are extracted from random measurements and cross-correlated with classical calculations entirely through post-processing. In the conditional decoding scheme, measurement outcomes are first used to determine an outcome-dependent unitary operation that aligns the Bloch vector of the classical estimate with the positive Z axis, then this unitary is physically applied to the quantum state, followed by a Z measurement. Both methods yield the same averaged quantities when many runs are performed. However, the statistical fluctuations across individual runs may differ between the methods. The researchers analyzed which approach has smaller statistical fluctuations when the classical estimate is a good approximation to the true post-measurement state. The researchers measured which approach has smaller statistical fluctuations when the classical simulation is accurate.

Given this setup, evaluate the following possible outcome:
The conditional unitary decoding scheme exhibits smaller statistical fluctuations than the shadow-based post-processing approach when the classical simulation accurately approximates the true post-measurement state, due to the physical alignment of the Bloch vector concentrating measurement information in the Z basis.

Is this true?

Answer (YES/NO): YES